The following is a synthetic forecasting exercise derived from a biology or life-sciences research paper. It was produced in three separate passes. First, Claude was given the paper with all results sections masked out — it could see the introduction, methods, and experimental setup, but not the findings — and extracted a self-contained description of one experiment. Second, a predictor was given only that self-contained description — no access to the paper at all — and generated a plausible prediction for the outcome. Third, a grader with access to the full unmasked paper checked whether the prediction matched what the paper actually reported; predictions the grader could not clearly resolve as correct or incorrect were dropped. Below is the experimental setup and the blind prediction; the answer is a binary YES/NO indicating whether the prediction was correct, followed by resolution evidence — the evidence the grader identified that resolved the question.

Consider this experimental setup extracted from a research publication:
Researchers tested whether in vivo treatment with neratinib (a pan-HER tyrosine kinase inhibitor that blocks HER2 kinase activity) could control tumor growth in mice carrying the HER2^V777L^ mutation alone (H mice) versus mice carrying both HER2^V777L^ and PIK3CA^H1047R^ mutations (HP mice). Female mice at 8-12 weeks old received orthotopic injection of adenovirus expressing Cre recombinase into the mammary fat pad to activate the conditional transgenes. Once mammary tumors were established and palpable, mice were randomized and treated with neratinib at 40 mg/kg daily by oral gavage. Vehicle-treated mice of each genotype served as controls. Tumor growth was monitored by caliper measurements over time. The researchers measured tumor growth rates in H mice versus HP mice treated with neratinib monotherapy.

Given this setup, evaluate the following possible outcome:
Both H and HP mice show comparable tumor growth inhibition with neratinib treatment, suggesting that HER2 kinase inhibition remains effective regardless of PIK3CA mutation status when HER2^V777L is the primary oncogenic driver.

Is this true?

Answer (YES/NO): NO